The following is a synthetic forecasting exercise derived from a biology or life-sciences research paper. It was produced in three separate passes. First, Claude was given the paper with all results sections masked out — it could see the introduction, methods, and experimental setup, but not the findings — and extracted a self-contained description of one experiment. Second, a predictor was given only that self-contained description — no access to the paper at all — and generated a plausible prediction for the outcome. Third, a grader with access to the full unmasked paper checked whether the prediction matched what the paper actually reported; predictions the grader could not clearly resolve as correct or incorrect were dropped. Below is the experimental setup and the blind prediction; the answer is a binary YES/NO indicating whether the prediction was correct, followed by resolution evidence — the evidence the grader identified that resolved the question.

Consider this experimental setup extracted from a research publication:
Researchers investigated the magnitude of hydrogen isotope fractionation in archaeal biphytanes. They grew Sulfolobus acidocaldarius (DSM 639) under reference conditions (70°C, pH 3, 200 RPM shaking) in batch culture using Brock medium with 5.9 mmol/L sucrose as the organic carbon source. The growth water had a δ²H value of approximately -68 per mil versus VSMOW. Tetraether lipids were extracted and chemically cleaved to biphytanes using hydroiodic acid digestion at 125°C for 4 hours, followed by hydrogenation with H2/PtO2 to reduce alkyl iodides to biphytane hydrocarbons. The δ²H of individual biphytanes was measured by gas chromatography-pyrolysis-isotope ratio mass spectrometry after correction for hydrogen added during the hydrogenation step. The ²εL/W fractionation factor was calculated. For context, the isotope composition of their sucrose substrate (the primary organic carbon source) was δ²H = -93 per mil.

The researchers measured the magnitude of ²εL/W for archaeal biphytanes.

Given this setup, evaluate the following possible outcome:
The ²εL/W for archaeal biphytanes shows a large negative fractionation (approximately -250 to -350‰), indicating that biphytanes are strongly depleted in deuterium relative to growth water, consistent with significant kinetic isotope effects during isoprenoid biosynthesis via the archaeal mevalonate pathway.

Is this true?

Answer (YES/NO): NO